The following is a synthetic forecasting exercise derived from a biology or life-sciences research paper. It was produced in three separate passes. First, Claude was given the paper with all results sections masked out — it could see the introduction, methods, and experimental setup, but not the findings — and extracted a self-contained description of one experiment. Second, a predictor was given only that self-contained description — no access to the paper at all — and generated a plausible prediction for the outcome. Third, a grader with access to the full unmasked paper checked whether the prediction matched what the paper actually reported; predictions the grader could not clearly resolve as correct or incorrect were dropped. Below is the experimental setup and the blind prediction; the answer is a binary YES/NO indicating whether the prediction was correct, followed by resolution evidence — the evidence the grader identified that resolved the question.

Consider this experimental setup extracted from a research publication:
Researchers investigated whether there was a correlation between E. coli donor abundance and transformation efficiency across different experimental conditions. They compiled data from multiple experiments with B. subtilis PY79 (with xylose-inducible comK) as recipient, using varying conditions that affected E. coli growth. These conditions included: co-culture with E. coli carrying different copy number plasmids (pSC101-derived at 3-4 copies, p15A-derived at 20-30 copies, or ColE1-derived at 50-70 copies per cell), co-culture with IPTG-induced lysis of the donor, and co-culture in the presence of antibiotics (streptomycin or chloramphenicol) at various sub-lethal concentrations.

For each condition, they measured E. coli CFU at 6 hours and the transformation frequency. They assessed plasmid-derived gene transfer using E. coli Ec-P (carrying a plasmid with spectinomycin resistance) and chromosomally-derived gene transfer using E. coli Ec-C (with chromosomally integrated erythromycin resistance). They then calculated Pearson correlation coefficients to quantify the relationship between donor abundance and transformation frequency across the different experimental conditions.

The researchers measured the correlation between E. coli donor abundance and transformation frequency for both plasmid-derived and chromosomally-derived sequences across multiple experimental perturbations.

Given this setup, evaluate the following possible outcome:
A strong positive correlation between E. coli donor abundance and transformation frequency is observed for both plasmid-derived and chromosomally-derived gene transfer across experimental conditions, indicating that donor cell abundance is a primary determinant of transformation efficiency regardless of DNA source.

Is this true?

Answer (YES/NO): NO